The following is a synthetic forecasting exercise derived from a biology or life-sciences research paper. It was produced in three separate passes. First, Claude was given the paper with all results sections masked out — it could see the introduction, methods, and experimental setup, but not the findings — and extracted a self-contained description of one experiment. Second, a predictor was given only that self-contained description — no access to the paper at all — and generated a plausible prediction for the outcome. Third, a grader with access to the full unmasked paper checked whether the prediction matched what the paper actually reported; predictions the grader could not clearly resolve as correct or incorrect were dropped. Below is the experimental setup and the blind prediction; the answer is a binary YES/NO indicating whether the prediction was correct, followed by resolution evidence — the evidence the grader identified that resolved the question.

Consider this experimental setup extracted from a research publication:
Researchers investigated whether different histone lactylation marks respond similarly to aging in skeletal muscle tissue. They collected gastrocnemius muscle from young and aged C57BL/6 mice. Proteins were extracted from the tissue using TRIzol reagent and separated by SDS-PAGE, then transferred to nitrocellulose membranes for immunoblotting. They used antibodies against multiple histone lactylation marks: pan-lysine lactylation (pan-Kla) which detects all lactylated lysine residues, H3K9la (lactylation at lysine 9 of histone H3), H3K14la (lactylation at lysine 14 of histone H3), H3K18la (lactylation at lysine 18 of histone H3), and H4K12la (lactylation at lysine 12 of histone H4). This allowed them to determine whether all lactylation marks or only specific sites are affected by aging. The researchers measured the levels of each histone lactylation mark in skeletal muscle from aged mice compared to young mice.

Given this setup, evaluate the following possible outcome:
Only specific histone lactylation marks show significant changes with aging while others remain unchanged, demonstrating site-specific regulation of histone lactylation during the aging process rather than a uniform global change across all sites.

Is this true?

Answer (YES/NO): NO